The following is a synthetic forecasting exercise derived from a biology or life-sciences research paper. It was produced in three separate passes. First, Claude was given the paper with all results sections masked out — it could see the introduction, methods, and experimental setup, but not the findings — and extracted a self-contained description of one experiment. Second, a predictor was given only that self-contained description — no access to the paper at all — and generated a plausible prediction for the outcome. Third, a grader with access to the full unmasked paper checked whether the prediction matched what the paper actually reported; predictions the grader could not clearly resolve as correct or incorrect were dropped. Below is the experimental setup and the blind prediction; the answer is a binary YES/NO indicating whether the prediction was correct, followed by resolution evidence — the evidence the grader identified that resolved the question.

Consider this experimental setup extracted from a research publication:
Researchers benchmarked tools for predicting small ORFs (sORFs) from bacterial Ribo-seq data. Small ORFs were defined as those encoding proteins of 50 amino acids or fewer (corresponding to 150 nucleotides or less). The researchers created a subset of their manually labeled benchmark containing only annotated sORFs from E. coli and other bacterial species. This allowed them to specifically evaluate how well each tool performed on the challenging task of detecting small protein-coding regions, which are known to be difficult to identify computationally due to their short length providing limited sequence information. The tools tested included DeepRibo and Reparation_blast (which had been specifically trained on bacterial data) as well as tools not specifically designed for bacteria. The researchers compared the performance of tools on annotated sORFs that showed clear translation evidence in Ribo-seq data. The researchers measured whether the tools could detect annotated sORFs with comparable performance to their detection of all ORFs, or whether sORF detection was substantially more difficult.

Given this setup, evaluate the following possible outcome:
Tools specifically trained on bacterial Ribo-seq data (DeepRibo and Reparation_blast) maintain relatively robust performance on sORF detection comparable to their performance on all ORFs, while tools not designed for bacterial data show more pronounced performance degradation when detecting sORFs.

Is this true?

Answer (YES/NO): NO